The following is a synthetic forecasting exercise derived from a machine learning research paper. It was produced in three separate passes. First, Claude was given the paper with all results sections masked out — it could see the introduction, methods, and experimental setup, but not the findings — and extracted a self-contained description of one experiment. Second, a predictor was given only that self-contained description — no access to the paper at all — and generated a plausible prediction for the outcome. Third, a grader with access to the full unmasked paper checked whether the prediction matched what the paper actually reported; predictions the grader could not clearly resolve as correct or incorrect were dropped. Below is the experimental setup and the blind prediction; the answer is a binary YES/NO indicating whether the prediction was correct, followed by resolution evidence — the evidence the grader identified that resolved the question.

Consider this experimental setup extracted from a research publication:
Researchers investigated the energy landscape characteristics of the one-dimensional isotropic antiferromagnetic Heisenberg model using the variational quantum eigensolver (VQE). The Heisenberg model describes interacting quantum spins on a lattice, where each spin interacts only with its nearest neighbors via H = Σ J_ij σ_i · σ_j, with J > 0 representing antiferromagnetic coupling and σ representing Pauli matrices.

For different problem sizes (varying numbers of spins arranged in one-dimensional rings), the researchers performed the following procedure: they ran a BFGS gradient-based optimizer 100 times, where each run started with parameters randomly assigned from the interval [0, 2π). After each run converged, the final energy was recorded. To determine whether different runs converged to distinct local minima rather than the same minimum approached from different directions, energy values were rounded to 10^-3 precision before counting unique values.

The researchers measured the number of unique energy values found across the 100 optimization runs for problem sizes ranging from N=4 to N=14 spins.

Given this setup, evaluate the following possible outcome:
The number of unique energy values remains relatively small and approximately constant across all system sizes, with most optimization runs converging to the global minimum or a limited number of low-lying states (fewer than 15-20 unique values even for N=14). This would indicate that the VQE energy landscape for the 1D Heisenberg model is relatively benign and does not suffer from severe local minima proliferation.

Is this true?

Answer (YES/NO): NO